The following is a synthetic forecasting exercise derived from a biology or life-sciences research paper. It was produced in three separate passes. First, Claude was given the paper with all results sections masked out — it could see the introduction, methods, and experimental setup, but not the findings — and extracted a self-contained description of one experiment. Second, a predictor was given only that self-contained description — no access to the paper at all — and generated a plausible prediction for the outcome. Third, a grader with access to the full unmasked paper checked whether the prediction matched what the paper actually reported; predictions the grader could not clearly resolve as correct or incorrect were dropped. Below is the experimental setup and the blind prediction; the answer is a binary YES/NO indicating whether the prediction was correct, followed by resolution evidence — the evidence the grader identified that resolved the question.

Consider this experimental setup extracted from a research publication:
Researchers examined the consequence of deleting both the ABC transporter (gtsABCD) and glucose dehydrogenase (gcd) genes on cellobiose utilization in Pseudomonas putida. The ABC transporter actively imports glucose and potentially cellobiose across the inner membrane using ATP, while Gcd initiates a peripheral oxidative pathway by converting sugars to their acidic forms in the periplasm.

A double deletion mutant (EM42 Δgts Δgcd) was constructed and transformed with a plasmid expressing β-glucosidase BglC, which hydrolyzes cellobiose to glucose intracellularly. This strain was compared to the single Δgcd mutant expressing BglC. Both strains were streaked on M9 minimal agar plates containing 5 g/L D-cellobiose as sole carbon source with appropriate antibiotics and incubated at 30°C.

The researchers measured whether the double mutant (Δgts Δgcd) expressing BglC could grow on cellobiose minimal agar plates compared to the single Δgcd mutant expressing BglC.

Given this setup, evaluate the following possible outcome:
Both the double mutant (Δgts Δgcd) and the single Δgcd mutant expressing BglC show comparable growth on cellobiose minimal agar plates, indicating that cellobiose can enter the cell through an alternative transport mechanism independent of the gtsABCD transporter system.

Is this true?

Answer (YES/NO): NO